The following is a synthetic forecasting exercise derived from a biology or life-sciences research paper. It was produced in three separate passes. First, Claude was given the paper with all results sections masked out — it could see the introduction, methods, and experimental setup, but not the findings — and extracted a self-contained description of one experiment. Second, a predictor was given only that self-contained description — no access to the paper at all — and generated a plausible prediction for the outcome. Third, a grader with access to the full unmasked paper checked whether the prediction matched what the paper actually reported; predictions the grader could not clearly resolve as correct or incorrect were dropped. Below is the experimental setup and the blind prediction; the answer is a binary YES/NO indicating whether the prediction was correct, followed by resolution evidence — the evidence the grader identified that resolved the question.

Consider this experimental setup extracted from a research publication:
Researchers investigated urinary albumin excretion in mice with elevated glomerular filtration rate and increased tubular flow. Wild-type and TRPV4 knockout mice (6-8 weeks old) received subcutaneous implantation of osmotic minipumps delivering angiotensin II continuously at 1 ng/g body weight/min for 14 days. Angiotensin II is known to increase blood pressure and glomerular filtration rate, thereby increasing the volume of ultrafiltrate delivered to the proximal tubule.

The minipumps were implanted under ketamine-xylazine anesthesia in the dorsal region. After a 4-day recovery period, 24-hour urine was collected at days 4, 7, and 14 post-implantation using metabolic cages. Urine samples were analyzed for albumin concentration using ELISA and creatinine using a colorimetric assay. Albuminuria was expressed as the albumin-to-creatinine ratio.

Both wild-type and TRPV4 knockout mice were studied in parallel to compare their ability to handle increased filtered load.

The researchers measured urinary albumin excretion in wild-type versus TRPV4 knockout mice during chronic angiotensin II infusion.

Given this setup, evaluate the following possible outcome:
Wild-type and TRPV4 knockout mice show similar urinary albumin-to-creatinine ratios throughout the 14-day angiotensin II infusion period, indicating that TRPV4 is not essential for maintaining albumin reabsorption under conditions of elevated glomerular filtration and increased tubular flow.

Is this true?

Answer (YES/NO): NO